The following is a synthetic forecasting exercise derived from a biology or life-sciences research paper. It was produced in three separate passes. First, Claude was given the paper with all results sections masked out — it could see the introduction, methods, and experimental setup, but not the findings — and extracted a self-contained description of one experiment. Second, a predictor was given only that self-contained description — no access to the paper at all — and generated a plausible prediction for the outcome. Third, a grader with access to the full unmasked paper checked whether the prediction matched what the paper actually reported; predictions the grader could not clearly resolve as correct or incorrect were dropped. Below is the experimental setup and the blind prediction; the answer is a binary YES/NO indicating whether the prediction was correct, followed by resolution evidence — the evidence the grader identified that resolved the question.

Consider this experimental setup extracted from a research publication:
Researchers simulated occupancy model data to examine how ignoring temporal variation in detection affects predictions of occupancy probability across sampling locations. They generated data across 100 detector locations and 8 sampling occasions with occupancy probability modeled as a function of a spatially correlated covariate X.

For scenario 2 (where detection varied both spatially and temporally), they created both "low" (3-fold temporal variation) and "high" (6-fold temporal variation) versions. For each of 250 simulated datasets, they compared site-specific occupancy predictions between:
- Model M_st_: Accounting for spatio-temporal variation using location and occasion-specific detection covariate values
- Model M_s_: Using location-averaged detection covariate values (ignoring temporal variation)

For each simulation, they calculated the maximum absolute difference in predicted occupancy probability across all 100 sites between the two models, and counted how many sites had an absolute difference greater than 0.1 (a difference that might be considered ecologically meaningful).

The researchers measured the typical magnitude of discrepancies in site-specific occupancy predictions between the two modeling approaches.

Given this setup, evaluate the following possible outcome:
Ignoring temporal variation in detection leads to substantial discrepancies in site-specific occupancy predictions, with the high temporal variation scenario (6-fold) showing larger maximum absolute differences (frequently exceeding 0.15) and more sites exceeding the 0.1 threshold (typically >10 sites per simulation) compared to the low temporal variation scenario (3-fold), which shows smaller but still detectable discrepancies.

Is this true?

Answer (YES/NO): NO